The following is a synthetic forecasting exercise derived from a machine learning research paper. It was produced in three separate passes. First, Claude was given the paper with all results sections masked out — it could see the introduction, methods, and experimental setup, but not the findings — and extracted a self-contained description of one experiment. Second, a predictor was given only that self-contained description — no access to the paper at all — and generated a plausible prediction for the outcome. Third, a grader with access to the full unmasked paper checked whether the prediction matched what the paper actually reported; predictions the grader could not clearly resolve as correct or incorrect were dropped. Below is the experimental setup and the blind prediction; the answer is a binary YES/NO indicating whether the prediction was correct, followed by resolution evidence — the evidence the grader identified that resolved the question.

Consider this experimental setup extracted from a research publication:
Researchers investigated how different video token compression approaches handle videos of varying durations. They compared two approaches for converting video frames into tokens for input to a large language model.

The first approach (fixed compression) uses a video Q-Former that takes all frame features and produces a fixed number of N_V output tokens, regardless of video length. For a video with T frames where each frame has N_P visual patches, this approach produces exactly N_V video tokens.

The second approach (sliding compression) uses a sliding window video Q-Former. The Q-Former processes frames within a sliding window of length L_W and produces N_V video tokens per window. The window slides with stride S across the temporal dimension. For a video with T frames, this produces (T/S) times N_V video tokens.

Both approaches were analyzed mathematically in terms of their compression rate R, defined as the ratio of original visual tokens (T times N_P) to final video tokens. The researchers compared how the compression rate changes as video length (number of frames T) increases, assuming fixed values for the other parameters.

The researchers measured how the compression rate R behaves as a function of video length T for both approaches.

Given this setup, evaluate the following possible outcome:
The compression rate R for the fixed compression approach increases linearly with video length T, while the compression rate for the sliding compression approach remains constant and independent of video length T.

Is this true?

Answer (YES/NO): YES